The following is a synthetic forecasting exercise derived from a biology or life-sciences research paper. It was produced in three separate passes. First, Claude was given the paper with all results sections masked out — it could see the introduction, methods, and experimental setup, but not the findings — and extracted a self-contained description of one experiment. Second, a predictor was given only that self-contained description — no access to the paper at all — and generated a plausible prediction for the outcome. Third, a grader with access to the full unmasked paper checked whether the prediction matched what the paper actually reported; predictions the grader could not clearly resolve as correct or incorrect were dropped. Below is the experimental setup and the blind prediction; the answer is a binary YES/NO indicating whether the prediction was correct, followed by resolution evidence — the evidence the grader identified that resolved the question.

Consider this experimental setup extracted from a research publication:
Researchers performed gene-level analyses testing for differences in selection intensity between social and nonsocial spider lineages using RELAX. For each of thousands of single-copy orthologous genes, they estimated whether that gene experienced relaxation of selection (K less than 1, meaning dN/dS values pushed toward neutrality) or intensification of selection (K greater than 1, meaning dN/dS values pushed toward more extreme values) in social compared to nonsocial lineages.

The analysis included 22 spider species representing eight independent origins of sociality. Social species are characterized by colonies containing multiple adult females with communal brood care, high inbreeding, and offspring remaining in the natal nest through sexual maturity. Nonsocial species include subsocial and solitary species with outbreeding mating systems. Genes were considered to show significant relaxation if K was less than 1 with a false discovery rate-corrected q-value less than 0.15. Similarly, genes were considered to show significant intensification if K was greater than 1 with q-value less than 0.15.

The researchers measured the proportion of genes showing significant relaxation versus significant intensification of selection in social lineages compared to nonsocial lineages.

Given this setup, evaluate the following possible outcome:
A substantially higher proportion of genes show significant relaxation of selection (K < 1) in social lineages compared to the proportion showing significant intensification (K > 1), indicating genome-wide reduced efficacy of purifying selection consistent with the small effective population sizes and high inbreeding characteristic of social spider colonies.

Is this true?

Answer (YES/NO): YES